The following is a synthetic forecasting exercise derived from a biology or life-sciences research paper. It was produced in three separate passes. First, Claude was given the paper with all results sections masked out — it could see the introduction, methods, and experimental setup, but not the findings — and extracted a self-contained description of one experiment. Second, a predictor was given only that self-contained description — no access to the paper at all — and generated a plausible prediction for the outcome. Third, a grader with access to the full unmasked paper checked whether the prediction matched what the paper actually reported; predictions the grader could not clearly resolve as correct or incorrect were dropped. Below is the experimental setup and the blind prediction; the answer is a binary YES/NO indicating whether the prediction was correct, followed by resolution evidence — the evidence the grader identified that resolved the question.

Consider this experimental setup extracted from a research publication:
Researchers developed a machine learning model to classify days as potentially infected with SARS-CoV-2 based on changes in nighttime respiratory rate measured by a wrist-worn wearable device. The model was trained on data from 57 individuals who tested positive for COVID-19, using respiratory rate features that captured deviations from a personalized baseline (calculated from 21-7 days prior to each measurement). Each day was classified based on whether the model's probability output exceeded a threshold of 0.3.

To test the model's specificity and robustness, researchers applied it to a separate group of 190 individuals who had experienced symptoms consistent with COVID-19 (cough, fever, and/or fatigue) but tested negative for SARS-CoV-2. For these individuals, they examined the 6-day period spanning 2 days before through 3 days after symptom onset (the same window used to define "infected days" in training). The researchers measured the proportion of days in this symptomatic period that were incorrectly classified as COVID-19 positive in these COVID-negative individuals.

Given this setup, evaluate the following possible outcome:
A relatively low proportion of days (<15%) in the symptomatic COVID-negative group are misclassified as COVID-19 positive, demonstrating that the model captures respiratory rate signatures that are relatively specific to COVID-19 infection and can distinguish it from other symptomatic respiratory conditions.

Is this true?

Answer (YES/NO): NO